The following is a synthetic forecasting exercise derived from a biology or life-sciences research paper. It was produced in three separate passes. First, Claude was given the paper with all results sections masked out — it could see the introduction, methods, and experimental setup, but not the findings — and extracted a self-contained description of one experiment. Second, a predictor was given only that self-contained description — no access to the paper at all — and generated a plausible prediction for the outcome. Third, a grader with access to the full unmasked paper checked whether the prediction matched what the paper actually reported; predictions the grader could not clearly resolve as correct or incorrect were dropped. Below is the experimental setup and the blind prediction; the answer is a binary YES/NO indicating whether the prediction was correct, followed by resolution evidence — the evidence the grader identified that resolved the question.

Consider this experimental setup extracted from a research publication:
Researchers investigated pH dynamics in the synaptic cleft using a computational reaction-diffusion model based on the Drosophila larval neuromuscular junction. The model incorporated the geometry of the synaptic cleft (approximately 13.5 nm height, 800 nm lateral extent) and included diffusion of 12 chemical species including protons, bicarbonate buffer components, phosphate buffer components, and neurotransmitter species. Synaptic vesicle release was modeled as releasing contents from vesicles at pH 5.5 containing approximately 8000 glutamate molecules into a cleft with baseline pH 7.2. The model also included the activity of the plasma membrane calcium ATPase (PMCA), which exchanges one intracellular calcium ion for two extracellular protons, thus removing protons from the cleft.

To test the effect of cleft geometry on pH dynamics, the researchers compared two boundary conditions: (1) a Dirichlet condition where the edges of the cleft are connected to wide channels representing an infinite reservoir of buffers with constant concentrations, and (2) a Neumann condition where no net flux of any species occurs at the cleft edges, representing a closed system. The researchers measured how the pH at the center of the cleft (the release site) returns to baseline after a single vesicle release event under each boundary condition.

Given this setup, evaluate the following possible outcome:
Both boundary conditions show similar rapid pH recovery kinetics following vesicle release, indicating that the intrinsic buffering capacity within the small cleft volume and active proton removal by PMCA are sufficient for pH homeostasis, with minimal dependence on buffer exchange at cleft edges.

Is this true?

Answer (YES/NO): NO